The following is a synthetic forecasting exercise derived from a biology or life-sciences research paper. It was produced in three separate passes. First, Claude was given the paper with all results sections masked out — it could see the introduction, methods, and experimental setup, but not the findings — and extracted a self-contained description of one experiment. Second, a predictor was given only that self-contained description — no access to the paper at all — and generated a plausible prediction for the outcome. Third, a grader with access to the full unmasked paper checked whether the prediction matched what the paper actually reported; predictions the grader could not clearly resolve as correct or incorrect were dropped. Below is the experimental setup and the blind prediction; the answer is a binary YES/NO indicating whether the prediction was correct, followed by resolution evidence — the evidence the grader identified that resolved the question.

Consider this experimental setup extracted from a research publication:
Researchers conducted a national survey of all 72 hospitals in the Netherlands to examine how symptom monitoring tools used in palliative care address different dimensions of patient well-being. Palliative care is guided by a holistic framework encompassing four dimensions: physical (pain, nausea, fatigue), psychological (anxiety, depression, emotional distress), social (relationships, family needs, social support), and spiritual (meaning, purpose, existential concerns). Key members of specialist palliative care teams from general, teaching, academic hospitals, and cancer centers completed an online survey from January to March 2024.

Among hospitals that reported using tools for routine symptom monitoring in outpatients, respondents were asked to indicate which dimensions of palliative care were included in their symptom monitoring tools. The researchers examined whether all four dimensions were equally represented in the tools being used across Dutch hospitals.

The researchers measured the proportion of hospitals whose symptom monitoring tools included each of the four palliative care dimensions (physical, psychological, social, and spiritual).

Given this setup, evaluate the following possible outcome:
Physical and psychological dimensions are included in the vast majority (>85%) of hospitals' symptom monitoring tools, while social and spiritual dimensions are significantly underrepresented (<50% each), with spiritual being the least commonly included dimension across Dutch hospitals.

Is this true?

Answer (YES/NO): NO